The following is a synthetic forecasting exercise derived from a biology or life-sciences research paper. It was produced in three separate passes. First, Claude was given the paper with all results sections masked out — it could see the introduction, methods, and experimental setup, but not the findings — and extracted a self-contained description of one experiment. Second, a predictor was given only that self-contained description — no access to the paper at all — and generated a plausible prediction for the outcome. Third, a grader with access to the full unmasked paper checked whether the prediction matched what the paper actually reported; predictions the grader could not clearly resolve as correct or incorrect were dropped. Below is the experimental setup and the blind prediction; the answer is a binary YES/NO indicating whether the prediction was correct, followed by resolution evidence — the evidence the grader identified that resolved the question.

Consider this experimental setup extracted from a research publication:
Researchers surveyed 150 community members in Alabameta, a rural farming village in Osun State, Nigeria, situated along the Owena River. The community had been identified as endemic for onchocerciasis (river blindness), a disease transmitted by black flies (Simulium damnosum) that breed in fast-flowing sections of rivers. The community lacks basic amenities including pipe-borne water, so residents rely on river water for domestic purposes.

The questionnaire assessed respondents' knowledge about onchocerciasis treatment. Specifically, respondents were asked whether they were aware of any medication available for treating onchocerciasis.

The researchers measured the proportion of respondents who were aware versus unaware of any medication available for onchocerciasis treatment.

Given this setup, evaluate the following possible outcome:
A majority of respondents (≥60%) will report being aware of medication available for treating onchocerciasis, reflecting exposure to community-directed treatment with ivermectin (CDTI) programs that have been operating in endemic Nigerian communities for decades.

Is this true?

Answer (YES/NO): NO